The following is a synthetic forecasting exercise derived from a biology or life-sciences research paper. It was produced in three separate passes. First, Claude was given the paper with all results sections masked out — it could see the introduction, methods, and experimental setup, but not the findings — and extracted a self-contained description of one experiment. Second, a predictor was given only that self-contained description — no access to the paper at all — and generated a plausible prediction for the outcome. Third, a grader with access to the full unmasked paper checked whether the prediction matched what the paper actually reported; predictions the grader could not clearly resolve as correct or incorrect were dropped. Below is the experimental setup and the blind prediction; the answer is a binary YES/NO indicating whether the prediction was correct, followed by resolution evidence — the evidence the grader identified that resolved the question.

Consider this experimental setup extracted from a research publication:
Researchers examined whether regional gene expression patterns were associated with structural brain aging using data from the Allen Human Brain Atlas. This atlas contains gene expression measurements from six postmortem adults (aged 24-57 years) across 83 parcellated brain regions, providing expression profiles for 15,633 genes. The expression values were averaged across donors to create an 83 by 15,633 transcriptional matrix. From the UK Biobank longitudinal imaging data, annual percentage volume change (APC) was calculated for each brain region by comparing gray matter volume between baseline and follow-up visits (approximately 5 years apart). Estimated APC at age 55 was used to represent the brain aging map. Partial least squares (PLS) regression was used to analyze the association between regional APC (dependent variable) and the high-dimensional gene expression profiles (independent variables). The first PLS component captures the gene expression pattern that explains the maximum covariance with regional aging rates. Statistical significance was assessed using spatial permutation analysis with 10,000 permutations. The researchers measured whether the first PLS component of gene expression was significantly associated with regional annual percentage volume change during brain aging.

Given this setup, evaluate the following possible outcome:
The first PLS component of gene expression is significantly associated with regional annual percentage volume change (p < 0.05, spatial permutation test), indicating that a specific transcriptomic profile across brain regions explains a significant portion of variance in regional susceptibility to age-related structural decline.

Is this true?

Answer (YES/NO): YES